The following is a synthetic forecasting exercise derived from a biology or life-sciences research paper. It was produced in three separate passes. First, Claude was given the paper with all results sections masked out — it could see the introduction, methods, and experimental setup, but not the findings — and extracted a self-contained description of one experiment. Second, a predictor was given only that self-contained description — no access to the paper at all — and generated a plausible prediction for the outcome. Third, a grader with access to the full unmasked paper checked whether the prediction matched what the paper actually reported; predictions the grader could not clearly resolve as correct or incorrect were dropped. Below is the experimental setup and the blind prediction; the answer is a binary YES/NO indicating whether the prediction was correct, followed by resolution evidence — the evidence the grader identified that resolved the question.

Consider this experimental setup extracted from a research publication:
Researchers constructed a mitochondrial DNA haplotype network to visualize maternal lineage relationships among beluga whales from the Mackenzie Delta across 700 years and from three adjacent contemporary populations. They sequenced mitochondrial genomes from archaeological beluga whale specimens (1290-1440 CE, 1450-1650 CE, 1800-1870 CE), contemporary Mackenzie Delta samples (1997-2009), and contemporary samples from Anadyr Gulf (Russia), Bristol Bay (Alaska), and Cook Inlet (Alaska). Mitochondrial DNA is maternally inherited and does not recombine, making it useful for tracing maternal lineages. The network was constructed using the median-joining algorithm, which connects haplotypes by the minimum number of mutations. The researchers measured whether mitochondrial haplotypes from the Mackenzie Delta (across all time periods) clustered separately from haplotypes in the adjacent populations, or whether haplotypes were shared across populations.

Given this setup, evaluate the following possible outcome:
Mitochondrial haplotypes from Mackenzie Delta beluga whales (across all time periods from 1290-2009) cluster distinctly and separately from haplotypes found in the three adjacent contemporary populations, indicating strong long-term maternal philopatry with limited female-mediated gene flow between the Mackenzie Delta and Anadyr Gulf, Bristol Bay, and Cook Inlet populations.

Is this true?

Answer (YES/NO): YES